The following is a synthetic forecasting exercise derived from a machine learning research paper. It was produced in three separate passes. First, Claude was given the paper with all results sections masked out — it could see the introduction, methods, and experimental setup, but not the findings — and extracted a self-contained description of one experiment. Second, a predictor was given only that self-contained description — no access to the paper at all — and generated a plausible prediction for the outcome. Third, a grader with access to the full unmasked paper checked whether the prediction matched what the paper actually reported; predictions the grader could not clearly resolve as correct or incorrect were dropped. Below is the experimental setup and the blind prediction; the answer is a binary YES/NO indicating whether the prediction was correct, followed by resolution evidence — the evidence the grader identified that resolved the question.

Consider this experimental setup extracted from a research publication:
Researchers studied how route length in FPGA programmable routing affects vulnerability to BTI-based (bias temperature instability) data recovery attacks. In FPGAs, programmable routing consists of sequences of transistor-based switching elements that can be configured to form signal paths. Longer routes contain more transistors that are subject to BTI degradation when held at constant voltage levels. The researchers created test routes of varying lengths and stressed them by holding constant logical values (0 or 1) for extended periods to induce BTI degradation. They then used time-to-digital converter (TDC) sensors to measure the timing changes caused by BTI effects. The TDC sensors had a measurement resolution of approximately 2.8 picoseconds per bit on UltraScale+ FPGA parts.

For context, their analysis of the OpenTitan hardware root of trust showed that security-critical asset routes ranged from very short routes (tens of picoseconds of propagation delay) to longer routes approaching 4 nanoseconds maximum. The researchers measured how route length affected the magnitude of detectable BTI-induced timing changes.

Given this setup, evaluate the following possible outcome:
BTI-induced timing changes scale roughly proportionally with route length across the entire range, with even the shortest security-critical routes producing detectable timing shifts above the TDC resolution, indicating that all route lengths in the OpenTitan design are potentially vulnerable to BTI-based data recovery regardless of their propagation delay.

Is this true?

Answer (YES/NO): NO